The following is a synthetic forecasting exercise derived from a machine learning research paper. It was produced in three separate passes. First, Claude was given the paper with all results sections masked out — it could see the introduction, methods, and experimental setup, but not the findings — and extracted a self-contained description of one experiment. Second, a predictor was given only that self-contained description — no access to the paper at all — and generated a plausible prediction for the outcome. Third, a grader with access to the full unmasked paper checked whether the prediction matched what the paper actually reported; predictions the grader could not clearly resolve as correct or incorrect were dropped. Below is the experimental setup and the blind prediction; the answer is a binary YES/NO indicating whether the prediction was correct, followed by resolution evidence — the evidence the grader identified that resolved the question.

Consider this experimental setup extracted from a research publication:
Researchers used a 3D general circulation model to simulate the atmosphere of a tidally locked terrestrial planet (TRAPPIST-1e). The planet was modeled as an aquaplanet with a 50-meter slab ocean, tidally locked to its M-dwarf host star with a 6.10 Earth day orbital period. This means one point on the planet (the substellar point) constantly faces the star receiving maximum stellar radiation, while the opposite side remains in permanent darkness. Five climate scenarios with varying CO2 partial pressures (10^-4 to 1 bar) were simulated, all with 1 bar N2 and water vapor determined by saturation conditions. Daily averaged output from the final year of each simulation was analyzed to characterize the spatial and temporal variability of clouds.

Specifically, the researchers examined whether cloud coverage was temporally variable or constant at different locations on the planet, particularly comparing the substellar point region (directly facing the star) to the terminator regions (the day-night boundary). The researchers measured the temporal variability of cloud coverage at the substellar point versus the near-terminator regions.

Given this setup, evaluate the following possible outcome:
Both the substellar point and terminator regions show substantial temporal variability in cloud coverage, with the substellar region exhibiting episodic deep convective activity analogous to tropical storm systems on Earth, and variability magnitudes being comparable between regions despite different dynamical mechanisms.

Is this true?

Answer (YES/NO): NO